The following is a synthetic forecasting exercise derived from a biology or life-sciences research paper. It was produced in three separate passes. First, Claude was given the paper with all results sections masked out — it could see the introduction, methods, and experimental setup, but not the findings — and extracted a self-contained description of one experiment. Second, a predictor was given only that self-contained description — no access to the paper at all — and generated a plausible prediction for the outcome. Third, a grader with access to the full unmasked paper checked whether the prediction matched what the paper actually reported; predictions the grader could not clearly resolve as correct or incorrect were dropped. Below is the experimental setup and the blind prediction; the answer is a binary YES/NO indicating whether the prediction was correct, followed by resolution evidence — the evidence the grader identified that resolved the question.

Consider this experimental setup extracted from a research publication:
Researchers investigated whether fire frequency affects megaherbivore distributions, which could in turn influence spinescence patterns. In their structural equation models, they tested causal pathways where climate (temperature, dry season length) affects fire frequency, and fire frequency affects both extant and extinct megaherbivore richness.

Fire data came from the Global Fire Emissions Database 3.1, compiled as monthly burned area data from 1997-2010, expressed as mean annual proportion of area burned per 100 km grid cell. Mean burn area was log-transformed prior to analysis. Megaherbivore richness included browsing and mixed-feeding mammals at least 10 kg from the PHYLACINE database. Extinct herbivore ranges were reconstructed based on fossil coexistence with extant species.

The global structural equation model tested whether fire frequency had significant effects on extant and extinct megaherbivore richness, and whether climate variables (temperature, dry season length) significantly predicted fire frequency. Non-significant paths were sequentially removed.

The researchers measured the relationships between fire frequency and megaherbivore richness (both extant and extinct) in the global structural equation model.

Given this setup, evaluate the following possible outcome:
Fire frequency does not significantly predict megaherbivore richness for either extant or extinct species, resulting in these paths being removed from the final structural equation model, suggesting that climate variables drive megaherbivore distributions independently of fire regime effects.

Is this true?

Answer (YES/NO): NO